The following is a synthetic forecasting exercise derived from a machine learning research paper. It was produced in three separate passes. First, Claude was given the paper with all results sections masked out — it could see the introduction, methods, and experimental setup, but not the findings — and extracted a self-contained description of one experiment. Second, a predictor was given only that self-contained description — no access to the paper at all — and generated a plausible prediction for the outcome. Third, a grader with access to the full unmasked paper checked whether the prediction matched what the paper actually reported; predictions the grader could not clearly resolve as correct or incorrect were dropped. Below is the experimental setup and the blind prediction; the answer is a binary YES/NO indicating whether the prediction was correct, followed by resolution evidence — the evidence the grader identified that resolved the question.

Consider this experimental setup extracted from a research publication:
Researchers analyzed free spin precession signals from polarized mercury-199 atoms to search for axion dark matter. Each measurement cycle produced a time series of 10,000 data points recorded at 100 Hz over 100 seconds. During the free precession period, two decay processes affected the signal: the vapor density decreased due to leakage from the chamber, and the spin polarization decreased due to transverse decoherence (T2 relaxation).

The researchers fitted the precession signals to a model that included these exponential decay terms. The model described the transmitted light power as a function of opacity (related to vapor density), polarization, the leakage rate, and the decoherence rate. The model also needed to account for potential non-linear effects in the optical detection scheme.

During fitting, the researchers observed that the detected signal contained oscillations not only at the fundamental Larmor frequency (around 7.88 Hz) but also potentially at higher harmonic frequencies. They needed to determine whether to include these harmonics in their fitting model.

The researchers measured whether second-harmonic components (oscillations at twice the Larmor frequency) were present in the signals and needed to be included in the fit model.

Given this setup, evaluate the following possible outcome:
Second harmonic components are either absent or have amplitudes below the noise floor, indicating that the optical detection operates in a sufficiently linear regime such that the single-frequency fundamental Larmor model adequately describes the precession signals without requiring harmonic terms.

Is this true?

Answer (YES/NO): NO